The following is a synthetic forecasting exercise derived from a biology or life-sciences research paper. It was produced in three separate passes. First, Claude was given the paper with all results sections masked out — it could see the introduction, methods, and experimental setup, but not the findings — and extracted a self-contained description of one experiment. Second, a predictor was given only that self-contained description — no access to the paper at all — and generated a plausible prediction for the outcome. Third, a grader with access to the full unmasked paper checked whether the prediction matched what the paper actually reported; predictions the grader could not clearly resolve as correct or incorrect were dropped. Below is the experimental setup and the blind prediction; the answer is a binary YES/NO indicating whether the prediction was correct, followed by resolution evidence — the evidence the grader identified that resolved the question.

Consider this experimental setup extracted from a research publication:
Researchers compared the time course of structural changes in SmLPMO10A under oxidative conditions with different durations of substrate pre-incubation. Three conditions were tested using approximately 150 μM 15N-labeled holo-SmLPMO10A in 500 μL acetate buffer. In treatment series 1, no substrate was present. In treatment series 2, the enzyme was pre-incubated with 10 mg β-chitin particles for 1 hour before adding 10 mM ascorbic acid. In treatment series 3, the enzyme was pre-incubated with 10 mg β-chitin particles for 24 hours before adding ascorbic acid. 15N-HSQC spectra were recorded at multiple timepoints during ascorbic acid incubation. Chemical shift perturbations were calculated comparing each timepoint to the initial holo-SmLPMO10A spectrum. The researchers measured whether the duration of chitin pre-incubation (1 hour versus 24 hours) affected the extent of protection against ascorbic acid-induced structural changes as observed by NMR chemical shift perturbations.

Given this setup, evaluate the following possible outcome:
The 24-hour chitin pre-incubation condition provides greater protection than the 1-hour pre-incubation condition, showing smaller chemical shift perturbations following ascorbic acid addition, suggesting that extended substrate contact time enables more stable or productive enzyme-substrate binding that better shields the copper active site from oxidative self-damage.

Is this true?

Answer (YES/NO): NO